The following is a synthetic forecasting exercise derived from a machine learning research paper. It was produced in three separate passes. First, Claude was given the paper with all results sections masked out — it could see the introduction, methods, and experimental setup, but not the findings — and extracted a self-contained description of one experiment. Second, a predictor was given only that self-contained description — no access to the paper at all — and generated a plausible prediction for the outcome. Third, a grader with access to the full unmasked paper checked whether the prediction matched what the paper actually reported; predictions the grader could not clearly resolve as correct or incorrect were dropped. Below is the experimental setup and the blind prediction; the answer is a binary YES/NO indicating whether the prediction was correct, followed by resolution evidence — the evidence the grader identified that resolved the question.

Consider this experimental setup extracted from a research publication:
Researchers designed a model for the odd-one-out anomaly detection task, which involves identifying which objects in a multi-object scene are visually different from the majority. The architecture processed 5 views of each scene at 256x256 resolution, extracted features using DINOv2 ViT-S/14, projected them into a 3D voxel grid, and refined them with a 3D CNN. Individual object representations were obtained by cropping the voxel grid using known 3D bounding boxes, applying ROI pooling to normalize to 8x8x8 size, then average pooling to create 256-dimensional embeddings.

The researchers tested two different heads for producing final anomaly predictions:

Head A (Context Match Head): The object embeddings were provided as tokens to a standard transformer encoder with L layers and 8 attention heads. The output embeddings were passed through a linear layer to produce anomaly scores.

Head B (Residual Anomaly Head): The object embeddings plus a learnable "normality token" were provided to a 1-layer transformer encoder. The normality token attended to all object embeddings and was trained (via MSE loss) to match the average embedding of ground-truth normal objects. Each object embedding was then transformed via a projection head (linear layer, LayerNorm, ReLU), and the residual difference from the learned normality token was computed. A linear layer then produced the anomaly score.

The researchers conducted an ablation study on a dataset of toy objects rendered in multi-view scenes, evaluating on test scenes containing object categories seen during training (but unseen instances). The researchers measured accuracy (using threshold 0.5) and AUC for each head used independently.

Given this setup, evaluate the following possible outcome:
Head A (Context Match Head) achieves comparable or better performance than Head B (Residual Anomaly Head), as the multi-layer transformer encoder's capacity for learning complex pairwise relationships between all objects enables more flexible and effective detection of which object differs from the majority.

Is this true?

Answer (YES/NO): NO